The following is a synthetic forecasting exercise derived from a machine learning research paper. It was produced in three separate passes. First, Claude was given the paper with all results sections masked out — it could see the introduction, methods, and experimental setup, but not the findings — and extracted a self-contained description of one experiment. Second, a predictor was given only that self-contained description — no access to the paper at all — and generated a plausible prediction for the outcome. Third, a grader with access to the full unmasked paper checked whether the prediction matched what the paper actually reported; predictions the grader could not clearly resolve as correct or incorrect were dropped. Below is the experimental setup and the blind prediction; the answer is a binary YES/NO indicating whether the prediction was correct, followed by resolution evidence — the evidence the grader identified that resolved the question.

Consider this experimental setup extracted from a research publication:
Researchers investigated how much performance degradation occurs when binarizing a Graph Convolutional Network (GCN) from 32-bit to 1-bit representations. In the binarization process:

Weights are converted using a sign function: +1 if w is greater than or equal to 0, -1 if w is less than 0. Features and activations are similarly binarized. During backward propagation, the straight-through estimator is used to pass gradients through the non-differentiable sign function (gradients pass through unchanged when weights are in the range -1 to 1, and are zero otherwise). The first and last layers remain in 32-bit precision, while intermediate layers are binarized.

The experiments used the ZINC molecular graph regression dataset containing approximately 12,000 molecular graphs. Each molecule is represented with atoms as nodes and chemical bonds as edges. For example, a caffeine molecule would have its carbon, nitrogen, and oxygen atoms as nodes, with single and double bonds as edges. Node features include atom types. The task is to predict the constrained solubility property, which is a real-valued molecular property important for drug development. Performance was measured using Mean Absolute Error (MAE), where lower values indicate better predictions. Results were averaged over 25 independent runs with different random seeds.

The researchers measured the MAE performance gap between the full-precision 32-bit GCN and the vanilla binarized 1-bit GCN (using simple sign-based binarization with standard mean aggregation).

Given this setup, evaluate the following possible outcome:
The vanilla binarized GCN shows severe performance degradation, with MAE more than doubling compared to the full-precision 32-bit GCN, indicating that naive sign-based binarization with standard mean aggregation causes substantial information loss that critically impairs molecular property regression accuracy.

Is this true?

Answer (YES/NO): NO